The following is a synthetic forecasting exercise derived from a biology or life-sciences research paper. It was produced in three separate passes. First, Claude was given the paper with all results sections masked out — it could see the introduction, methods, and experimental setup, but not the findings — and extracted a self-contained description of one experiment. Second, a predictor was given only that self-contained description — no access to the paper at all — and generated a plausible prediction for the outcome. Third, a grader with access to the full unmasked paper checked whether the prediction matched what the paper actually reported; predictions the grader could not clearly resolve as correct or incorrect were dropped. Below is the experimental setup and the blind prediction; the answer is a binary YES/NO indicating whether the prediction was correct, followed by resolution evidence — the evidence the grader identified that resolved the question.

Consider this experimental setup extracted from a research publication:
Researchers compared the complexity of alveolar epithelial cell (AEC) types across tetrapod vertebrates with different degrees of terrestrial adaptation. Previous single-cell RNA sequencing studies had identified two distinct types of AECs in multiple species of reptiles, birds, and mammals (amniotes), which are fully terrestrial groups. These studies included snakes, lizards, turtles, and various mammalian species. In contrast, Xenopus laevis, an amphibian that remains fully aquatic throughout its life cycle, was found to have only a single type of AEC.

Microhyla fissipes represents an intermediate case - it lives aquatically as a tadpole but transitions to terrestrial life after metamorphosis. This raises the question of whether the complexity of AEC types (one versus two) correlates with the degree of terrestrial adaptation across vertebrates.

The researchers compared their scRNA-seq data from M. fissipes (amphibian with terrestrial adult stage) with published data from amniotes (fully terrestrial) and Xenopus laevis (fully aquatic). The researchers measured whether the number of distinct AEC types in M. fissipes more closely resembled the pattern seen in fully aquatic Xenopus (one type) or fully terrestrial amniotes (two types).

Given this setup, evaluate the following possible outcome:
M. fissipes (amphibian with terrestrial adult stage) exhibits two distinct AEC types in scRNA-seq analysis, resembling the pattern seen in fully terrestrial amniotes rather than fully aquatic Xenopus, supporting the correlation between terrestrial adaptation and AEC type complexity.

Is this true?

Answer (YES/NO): NO